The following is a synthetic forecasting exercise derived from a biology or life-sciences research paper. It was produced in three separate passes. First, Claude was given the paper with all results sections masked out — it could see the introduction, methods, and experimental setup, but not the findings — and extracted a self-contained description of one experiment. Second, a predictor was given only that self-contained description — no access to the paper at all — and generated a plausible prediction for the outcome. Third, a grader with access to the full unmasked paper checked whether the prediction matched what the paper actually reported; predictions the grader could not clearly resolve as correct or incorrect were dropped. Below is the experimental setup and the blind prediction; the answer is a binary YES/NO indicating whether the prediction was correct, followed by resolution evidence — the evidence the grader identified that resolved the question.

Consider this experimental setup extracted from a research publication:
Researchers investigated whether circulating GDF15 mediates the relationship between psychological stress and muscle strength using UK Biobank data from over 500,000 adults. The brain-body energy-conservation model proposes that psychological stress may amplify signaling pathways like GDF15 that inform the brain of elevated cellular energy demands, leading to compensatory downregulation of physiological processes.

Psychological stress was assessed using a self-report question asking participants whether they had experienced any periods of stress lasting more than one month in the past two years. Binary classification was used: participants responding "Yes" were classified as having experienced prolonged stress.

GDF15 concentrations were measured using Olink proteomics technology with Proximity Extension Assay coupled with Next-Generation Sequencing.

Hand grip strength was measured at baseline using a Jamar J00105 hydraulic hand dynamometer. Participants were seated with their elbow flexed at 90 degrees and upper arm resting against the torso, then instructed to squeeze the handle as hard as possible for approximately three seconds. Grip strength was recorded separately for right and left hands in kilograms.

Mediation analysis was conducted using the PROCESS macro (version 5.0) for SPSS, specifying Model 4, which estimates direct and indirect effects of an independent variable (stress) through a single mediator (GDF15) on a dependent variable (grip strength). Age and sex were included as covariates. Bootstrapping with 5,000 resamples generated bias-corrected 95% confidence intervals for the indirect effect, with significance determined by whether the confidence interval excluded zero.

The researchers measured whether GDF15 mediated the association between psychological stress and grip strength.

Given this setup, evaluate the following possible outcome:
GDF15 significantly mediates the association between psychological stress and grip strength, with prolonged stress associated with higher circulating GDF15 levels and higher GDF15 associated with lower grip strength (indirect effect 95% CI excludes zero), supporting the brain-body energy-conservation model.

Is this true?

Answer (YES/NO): YES